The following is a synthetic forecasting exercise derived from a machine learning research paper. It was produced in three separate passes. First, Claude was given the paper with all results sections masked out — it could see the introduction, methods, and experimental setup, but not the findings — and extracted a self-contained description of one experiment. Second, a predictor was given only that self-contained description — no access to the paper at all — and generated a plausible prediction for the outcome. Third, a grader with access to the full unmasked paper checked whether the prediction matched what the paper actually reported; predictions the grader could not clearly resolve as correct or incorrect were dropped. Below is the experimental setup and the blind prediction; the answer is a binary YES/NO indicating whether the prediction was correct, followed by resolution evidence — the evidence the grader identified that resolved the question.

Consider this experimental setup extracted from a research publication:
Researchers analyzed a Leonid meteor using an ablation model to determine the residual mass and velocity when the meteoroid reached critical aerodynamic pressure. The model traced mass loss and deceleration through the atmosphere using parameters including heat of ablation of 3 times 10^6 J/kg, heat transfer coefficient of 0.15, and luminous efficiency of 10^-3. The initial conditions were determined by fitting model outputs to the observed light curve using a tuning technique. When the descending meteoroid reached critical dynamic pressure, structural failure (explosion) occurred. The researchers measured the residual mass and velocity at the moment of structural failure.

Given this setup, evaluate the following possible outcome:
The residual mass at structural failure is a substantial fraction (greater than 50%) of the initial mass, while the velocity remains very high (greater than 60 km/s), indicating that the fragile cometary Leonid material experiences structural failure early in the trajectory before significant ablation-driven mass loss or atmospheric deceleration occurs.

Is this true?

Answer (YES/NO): NO